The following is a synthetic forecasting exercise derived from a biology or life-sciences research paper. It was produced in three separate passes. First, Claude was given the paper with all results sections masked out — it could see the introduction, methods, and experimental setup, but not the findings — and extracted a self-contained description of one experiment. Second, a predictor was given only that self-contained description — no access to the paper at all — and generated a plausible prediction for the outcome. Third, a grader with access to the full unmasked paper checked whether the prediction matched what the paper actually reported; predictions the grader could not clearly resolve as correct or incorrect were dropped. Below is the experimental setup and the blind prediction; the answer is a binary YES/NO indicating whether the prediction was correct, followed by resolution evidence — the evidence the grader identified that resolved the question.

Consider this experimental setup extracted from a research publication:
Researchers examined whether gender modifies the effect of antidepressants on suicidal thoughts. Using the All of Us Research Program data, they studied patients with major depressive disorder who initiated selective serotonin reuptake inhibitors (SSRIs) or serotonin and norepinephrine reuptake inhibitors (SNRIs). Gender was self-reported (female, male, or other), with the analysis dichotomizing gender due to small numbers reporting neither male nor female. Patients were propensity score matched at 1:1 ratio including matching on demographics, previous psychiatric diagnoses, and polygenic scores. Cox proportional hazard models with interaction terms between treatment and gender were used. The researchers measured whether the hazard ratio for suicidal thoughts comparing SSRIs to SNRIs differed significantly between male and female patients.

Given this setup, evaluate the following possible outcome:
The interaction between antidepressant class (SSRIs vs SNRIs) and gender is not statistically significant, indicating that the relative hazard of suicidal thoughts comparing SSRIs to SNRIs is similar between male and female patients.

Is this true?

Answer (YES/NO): NO